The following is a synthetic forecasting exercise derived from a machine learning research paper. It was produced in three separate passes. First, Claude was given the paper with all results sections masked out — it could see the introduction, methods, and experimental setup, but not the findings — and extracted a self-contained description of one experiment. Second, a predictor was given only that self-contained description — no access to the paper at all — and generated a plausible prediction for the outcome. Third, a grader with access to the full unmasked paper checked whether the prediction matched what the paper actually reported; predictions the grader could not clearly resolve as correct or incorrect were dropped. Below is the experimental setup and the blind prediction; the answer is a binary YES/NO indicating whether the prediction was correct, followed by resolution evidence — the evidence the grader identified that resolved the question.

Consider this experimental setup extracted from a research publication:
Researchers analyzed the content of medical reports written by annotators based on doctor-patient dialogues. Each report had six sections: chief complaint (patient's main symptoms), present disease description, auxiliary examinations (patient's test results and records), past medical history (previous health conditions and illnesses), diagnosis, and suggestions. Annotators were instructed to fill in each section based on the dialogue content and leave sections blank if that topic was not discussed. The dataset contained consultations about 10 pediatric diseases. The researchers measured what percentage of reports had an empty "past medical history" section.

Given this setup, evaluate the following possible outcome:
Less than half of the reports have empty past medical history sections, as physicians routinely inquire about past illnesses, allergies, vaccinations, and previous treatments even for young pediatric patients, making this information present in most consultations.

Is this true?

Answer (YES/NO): NO